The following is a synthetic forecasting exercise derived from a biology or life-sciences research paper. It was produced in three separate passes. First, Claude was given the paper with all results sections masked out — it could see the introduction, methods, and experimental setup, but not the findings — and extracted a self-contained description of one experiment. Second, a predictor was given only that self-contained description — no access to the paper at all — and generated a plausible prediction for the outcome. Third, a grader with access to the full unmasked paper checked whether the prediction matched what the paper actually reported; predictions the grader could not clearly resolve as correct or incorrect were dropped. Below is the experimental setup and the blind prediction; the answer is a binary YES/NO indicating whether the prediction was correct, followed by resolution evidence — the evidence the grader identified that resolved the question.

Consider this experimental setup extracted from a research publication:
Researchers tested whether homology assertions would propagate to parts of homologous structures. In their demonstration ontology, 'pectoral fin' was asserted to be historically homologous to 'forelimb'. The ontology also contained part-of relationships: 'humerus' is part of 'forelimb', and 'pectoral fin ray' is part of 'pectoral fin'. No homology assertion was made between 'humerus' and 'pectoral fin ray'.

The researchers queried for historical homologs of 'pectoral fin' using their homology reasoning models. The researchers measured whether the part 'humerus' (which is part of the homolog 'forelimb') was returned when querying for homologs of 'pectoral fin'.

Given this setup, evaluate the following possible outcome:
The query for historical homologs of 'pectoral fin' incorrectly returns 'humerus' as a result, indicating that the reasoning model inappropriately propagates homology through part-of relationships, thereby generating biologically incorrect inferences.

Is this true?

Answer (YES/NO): NO